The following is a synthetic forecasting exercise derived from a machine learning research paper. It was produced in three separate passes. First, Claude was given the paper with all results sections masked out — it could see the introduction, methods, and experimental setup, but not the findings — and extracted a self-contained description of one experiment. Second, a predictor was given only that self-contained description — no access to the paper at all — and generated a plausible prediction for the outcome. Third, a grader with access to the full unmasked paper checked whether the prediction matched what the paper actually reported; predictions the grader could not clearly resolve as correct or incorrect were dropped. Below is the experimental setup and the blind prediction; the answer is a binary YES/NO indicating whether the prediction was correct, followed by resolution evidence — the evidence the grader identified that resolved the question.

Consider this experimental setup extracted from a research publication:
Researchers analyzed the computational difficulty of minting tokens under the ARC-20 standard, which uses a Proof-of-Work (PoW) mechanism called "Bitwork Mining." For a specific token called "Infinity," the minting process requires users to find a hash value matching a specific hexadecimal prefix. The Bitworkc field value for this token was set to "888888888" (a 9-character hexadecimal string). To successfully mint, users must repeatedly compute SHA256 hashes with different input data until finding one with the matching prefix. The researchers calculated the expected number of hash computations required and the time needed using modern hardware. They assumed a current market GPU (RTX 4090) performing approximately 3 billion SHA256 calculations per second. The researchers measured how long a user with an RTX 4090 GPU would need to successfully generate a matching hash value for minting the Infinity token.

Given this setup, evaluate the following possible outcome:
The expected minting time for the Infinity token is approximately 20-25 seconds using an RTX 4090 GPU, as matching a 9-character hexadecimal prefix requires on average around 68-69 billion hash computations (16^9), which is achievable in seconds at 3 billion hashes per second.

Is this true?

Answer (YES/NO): NO